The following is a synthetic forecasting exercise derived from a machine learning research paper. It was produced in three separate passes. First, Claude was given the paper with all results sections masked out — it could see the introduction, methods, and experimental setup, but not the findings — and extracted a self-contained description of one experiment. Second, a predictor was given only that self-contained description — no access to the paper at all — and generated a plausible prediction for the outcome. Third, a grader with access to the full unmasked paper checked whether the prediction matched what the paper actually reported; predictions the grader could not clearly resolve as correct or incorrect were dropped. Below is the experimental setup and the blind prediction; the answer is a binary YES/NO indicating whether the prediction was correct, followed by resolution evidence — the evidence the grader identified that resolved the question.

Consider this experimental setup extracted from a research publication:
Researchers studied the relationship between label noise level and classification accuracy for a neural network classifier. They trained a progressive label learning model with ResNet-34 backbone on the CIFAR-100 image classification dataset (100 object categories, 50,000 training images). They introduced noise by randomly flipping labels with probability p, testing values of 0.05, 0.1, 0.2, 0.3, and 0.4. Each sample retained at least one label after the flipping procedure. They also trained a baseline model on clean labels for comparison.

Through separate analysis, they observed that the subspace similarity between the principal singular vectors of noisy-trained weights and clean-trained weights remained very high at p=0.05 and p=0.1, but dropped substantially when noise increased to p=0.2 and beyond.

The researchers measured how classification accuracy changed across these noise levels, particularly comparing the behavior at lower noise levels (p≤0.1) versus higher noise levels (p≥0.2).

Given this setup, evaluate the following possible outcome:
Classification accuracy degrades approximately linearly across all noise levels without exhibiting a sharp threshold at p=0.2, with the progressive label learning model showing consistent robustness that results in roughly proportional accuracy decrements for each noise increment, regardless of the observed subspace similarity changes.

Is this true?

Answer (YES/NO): NO